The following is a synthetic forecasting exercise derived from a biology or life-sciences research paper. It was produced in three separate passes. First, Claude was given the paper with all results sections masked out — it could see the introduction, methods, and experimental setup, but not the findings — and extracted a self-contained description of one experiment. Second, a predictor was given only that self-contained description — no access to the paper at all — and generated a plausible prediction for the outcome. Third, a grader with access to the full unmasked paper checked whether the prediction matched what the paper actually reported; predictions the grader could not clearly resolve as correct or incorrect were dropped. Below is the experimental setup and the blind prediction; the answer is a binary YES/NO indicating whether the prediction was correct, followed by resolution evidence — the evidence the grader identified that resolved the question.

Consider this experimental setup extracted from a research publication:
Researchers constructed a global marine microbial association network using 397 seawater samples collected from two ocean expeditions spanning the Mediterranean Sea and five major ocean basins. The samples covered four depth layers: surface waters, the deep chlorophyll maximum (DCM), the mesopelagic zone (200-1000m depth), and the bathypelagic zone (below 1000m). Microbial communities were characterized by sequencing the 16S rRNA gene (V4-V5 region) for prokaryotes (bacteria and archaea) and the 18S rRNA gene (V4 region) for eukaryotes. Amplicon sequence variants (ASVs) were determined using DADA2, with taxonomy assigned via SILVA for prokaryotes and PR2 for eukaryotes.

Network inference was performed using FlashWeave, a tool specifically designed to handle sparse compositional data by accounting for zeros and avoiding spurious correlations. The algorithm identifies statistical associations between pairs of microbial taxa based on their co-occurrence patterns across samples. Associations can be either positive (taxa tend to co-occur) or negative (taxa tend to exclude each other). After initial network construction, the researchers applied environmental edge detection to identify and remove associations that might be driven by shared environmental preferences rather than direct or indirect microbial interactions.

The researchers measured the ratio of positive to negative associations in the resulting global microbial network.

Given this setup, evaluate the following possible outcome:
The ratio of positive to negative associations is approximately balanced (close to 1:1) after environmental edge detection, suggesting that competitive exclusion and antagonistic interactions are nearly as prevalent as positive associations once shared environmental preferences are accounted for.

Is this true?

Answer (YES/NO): NO